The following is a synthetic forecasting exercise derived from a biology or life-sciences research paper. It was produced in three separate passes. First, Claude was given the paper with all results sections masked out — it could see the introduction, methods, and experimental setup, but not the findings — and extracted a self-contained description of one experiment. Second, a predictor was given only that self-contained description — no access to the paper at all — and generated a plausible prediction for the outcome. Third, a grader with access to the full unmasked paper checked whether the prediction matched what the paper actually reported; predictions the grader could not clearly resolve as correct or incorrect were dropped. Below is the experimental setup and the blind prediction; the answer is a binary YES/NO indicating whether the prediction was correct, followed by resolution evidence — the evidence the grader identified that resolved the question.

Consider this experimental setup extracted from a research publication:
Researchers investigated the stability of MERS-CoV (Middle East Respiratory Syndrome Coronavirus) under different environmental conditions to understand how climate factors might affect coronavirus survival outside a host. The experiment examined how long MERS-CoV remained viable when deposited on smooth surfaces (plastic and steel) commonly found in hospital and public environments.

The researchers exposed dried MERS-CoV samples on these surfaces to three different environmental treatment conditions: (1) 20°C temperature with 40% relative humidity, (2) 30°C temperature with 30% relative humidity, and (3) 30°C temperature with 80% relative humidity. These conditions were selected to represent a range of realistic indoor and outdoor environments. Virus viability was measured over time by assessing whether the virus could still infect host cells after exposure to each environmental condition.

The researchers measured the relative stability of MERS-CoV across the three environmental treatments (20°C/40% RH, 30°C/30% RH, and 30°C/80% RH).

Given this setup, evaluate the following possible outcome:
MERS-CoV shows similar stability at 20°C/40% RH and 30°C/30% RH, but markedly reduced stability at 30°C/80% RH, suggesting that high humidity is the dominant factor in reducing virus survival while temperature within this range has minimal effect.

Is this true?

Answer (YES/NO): NO